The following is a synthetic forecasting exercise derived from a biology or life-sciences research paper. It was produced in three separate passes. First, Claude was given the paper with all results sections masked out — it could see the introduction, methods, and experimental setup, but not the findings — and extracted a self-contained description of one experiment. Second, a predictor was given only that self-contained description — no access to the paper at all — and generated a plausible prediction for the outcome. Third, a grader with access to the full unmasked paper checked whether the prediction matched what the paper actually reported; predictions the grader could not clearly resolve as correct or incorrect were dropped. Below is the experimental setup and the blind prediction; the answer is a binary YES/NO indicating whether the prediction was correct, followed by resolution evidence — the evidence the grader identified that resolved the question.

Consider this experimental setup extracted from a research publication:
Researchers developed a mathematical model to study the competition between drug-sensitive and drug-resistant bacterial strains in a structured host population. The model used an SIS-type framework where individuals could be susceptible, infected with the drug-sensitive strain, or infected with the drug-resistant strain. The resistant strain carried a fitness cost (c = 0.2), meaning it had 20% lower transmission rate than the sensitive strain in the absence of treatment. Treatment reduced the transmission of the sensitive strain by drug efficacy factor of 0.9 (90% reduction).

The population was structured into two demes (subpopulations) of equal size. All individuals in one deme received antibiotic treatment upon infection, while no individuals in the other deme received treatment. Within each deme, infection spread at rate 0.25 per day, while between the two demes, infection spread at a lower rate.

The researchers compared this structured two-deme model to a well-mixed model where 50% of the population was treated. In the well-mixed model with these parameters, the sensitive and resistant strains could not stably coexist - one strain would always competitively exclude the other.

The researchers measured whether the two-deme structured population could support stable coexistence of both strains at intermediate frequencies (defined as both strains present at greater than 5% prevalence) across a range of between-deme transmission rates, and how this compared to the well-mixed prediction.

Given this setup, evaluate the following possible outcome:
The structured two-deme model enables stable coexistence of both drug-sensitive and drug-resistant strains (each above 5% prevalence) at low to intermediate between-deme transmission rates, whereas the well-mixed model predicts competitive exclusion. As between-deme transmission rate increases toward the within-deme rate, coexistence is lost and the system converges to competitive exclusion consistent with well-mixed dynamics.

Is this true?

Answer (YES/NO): YES